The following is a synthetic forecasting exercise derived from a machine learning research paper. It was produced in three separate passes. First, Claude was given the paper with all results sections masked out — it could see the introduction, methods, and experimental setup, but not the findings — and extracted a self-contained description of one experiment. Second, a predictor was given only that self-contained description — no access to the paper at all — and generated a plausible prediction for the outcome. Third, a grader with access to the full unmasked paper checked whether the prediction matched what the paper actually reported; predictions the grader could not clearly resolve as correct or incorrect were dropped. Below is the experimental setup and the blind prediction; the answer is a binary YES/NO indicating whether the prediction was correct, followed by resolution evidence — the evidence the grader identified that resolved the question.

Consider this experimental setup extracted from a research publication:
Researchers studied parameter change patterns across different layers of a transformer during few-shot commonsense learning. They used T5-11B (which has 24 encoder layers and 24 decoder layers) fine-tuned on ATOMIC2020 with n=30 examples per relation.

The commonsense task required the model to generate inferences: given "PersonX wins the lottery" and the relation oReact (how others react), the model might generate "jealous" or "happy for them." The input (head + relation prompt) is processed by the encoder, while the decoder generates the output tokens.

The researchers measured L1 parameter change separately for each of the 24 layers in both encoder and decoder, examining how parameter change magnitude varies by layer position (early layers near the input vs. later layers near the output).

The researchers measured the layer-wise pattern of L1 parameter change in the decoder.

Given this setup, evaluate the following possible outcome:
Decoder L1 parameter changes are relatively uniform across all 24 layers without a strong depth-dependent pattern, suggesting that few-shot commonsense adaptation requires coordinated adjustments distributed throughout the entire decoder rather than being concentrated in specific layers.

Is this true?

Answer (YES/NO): NO